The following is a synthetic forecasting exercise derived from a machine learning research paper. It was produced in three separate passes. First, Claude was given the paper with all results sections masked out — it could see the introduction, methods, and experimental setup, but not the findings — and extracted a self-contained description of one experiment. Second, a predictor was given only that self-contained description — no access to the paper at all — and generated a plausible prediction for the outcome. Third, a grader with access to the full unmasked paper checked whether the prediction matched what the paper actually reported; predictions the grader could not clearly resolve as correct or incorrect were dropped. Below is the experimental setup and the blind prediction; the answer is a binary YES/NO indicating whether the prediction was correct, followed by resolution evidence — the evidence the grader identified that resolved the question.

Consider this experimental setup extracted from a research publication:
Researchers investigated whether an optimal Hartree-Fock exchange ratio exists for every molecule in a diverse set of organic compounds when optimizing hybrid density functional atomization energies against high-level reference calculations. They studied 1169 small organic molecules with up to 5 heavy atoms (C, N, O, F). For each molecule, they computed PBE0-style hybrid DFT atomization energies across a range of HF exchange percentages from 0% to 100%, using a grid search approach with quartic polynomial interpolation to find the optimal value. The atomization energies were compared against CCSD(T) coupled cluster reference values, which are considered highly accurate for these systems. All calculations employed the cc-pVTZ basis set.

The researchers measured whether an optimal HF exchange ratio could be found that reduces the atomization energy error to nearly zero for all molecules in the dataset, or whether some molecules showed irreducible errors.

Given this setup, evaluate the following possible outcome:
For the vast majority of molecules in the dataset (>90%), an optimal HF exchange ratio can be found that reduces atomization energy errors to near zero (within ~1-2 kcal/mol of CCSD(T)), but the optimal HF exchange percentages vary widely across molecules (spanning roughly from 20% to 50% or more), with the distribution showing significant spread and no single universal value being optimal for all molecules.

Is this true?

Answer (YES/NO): NO